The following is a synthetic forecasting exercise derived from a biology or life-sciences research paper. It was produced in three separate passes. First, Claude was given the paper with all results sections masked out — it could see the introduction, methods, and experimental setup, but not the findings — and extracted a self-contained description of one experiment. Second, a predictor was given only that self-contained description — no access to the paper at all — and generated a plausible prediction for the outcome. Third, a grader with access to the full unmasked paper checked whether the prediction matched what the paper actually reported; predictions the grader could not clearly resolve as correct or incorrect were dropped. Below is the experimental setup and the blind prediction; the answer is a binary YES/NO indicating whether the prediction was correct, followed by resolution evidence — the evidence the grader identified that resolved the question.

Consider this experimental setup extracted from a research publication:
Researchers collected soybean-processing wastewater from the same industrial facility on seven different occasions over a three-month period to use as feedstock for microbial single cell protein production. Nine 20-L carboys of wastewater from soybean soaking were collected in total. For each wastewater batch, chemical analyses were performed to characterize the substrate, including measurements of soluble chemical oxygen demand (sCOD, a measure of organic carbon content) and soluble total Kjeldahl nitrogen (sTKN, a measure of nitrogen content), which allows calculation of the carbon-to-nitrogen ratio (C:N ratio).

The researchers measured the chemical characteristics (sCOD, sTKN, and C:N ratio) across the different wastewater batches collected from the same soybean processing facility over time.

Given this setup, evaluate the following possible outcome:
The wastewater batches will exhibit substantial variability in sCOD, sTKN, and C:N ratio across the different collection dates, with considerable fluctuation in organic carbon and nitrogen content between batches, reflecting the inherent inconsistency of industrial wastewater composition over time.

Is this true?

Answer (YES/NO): YES